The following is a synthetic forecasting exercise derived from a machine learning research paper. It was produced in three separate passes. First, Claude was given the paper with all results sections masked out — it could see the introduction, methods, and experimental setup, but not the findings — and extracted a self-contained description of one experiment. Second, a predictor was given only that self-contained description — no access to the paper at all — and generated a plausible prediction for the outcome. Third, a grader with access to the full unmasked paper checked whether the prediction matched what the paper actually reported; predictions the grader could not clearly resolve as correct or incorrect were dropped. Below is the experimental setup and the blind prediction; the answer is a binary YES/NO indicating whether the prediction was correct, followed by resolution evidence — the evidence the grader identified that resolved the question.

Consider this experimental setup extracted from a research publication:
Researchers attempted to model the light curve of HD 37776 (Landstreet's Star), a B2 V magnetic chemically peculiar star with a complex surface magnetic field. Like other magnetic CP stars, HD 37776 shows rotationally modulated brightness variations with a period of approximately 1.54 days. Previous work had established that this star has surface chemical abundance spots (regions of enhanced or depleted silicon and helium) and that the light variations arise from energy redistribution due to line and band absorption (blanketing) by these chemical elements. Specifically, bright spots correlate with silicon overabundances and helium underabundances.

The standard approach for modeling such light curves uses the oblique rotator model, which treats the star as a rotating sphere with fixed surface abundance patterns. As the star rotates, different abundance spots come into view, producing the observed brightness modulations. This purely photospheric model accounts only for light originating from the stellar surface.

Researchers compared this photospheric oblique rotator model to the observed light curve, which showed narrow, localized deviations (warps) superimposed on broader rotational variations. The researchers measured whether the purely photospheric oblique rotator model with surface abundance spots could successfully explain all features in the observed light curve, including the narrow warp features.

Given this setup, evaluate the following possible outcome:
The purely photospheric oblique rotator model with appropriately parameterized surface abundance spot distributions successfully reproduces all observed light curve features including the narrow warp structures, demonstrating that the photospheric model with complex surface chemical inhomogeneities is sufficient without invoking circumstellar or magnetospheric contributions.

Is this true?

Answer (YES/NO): NO